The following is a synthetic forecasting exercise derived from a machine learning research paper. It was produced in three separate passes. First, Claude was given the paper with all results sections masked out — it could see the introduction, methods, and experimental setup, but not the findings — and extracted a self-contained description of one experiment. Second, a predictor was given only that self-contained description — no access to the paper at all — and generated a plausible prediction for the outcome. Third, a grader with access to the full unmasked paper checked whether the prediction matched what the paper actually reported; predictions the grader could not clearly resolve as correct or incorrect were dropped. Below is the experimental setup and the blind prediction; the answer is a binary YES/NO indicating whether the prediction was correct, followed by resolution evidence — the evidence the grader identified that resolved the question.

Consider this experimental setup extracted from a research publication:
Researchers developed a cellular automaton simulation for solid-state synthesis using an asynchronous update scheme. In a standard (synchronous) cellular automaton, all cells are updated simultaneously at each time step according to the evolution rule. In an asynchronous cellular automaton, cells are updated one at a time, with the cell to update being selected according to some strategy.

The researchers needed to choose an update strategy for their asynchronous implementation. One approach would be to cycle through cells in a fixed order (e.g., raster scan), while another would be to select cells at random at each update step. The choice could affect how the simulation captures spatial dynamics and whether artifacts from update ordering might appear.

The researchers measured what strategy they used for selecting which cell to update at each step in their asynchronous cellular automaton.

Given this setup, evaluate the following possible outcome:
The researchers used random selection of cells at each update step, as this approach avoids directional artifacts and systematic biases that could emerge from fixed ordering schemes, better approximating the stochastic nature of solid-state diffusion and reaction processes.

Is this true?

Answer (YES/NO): YES